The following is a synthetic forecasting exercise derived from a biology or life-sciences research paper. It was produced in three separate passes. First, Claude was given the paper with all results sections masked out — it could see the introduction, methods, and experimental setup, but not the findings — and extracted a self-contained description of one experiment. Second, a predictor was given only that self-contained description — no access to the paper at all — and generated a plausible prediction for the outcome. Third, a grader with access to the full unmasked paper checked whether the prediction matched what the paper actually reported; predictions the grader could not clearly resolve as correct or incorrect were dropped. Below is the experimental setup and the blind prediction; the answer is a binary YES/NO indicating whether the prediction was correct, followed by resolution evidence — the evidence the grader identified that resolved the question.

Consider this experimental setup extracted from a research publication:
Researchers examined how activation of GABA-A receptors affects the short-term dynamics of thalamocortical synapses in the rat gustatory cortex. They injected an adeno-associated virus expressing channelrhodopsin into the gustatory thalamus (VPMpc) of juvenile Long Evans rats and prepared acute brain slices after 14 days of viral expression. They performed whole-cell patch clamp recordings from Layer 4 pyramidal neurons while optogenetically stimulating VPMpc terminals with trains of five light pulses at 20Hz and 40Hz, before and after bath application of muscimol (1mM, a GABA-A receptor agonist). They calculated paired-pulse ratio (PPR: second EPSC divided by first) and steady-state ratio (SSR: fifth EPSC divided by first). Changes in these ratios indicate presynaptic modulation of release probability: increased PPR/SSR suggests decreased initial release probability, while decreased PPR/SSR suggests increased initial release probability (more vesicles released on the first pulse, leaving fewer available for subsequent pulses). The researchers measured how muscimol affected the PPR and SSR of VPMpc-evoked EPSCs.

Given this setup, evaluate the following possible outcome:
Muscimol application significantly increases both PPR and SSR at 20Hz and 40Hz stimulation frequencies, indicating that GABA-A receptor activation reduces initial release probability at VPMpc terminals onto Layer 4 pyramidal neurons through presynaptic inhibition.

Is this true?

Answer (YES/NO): NO